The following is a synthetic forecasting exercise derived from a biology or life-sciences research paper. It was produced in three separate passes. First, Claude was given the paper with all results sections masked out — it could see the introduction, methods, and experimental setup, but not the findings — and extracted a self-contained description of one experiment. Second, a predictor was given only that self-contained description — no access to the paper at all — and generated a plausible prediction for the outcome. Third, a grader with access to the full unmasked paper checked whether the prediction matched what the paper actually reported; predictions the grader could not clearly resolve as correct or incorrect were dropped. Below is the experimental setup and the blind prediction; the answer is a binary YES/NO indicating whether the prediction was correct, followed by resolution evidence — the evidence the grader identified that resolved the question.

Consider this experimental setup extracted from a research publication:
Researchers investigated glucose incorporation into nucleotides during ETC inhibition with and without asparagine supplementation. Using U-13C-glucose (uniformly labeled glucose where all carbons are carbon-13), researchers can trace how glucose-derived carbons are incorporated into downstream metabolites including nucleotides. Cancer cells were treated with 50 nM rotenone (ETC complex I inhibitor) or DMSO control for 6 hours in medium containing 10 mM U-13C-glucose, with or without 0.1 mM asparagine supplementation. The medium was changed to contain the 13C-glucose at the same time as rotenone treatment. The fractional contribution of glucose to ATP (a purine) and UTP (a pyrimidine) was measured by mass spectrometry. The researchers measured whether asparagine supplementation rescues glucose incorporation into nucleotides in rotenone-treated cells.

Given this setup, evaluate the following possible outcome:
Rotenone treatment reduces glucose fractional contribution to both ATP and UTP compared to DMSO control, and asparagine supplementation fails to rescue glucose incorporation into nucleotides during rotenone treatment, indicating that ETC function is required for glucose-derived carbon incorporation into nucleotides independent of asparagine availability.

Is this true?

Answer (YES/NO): NO